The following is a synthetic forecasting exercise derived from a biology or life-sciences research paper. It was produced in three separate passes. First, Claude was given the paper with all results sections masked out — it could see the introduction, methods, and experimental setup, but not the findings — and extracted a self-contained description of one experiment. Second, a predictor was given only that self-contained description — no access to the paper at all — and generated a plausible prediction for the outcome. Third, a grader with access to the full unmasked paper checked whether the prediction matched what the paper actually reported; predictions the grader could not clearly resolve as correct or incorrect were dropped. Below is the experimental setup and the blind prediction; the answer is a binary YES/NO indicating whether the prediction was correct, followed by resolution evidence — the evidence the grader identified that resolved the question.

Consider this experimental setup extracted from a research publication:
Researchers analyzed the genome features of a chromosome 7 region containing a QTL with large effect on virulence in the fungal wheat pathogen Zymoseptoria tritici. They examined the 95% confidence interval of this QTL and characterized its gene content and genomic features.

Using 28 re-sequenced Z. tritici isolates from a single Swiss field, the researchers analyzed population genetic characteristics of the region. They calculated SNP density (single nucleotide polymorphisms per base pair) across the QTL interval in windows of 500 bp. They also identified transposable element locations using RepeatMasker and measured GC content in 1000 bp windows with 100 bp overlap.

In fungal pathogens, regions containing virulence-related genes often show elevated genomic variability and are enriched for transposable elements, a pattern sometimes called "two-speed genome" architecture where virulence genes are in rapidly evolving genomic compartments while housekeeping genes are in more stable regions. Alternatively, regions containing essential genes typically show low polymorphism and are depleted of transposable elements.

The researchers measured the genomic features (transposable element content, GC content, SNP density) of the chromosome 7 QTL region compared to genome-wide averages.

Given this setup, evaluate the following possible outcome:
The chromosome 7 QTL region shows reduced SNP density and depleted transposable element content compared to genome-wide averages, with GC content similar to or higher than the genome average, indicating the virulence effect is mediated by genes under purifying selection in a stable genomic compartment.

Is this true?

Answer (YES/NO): NO